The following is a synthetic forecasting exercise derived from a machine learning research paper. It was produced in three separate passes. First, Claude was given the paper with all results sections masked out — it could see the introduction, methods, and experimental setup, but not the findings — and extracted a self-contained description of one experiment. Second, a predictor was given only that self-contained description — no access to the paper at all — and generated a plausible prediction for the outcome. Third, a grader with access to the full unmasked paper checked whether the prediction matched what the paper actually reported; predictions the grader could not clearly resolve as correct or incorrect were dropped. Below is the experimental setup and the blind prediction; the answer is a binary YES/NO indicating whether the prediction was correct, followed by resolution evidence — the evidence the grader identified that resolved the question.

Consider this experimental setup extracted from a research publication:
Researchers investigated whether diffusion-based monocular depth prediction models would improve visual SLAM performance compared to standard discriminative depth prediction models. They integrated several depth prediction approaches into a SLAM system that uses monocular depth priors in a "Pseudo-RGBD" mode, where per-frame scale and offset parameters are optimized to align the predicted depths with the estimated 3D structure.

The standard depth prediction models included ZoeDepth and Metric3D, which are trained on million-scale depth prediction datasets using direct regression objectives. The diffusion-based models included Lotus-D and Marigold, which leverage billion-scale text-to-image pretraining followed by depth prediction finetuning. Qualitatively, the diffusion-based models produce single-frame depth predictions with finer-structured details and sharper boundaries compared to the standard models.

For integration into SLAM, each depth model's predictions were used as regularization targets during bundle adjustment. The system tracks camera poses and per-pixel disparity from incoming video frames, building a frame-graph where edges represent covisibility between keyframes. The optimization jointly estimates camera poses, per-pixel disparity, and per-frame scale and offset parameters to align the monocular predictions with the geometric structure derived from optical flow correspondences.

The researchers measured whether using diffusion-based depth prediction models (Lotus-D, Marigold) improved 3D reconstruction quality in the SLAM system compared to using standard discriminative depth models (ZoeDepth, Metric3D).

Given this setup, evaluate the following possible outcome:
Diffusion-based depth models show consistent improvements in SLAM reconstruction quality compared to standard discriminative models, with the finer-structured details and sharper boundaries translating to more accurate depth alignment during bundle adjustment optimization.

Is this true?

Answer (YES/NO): NO